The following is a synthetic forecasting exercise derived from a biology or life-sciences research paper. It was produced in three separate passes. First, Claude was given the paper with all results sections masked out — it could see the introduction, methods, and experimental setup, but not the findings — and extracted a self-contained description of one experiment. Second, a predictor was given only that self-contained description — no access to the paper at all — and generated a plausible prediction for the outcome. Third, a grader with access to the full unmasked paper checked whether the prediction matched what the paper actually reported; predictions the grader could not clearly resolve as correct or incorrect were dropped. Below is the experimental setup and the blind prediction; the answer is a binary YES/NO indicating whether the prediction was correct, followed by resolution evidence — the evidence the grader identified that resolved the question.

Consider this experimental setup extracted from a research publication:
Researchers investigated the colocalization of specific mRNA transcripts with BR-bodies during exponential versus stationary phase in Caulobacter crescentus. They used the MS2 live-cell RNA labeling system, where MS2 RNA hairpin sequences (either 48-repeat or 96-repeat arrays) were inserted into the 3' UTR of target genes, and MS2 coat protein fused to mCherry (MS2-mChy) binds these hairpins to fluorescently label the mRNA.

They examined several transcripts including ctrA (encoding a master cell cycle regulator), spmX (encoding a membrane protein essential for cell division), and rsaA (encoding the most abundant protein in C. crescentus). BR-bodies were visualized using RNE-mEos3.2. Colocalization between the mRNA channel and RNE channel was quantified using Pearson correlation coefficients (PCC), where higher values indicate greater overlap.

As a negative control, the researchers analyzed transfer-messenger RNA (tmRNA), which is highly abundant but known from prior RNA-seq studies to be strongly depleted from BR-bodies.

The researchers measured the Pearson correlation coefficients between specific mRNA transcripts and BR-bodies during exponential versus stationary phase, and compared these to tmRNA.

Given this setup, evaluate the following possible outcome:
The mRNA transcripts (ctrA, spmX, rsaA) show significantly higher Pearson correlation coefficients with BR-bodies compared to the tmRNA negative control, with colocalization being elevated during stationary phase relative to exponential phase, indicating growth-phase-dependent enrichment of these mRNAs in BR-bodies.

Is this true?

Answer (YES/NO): YES